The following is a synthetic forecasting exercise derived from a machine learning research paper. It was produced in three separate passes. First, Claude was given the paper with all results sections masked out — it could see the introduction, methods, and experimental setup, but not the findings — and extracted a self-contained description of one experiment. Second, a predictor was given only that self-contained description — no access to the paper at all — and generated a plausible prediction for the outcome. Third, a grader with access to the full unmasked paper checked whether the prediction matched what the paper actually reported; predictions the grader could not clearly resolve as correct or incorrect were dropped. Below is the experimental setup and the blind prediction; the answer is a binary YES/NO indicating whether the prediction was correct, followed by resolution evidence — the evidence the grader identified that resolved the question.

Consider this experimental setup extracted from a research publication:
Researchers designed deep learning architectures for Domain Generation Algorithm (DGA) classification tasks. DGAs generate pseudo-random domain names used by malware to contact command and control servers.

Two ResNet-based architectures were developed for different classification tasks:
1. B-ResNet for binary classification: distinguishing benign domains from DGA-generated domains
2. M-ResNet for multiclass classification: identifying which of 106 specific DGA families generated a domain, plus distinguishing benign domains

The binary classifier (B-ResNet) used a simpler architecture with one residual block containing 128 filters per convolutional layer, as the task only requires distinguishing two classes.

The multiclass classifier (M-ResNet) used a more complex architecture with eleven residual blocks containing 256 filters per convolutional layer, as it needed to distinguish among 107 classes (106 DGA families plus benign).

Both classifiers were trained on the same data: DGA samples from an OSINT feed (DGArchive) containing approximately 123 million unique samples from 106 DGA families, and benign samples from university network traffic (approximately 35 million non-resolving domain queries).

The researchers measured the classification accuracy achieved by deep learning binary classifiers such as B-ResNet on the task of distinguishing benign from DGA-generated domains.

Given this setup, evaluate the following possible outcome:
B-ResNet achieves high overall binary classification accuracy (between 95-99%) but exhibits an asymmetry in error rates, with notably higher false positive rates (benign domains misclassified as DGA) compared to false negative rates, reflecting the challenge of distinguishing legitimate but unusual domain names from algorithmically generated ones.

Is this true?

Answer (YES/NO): NO